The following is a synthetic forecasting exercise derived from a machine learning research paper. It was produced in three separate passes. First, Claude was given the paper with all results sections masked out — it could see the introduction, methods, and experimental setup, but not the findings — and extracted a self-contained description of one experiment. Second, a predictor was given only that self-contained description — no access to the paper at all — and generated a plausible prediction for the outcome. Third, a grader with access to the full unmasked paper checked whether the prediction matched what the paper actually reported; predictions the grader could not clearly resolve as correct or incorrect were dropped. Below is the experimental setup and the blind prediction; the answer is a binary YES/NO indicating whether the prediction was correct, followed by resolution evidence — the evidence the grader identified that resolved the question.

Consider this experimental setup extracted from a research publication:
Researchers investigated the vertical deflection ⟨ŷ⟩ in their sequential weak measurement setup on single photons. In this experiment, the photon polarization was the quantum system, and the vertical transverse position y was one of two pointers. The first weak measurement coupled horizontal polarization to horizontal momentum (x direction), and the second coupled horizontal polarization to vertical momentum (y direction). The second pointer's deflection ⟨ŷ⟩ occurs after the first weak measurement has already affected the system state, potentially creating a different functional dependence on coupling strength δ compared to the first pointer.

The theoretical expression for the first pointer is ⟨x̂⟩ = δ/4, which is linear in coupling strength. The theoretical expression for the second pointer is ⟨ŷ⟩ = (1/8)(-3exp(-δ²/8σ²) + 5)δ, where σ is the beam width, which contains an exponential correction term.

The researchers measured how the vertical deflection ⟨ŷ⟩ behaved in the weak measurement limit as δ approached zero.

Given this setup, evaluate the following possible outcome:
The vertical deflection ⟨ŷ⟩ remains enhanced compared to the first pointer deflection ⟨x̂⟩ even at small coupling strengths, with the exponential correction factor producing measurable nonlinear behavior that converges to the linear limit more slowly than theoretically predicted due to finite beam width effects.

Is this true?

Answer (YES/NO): NO